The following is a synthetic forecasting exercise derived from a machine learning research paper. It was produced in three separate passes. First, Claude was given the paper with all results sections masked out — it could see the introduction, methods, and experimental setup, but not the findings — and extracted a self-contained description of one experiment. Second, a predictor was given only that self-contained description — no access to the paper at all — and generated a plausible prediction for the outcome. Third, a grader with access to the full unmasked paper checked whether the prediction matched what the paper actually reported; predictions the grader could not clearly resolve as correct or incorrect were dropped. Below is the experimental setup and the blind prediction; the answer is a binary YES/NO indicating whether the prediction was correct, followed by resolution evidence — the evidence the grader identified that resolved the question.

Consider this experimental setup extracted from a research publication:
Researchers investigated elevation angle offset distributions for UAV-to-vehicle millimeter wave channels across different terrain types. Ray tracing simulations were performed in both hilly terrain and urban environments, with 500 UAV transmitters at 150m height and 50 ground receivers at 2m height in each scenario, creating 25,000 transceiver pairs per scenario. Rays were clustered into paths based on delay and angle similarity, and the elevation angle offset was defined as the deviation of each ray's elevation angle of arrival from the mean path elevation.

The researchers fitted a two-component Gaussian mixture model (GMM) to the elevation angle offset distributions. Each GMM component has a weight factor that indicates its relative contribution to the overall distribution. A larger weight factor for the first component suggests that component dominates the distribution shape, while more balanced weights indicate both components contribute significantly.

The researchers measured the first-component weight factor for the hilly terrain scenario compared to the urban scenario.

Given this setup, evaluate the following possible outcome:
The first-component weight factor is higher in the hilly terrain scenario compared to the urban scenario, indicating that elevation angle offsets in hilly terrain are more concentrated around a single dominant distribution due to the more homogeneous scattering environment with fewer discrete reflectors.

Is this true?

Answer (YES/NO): YES